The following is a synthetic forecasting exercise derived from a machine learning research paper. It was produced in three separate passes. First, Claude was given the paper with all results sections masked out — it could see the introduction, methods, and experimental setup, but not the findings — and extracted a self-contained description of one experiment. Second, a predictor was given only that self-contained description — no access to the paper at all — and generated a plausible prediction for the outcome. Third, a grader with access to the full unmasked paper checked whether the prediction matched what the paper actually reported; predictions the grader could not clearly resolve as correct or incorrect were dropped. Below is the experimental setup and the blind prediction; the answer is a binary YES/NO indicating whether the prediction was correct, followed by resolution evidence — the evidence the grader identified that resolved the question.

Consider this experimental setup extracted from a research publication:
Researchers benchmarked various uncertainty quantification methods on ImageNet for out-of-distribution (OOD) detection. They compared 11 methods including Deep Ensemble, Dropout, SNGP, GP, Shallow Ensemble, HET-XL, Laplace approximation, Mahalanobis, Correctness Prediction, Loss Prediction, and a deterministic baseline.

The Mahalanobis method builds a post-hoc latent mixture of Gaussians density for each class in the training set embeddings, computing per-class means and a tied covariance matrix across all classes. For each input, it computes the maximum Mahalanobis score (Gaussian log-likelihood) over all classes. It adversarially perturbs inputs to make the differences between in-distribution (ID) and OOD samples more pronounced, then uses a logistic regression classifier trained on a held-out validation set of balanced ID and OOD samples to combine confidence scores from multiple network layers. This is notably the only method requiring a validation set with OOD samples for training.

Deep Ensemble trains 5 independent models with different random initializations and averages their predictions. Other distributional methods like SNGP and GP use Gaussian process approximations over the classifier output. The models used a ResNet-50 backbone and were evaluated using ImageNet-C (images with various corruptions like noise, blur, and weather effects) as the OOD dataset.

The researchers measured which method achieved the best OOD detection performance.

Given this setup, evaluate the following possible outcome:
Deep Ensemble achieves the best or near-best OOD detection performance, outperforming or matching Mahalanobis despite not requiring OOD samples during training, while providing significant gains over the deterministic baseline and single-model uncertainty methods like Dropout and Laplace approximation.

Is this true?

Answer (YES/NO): NO